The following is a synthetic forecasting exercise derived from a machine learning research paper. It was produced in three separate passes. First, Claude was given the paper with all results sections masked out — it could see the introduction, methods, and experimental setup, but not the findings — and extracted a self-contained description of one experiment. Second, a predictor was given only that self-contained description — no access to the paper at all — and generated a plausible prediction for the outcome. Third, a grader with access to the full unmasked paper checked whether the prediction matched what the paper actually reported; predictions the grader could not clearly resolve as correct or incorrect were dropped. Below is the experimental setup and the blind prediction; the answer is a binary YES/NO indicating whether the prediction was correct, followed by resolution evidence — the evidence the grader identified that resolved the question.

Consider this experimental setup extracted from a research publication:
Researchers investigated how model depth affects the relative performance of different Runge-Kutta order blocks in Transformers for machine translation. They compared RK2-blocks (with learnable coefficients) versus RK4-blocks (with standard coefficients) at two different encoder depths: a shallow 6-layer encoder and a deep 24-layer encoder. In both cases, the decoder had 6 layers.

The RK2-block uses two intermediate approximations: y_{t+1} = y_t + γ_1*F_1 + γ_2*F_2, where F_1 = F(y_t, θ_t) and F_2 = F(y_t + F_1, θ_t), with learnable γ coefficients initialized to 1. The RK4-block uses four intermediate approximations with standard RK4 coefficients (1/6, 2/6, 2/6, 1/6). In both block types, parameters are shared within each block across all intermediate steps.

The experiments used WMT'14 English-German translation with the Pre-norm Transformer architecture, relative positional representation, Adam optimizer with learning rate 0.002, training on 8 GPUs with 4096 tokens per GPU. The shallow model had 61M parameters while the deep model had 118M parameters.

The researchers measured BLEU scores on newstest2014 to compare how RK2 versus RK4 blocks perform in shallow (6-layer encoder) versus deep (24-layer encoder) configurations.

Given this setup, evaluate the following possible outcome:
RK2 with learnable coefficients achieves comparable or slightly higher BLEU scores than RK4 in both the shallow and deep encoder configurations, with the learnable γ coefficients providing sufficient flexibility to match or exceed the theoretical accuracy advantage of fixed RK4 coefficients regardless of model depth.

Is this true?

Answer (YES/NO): NO